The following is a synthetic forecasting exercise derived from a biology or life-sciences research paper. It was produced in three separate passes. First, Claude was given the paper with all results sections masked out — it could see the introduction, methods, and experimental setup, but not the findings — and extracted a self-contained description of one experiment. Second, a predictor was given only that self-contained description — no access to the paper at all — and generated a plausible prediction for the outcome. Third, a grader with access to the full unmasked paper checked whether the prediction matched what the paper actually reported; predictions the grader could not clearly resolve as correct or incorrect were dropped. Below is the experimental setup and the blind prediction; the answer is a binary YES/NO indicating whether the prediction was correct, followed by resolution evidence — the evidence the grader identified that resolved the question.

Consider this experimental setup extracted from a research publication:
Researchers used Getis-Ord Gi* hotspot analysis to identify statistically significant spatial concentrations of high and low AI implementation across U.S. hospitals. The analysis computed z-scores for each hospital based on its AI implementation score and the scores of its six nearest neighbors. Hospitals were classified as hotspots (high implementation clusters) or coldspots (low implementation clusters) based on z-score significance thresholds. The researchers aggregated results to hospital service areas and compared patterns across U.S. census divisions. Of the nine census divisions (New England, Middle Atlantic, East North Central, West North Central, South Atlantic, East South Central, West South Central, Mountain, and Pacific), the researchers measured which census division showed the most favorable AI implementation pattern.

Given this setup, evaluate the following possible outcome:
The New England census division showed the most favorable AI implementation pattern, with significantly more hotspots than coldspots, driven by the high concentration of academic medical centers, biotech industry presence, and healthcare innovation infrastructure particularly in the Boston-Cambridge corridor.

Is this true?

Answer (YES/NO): NO